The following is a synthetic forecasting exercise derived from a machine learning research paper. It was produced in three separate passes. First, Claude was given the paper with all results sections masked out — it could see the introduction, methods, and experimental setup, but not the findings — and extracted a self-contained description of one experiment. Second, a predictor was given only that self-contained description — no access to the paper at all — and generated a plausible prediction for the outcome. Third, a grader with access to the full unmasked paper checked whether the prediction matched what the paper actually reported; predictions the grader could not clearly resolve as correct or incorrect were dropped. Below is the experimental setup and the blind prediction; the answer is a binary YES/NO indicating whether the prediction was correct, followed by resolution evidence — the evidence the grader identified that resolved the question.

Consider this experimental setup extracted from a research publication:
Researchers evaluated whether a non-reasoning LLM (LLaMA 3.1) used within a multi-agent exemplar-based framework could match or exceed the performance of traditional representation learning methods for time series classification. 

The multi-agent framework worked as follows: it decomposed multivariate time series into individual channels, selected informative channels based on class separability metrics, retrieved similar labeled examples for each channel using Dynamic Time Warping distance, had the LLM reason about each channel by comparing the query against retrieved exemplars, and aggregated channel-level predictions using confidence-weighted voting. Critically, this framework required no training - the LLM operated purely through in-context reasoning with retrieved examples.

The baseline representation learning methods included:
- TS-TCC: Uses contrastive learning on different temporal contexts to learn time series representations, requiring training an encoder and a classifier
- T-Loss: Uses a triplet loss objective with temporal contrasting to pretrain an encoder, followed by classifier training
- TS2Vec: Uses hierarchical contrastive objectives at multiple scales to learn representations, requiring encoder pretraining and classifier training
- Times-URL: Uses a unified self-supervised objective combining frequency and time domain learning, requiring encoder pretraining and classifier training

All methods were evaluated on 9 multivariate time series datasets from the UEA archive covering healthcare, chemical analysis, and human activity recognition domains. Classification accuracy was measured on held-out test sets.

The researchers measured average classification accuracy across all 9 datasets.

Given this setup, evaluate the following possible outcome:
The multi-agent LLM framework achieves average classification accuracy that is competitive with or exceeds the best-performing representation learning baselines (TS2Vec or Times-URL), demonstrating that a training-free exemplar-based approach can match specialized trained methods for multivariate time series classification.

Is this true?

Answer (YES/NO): NO